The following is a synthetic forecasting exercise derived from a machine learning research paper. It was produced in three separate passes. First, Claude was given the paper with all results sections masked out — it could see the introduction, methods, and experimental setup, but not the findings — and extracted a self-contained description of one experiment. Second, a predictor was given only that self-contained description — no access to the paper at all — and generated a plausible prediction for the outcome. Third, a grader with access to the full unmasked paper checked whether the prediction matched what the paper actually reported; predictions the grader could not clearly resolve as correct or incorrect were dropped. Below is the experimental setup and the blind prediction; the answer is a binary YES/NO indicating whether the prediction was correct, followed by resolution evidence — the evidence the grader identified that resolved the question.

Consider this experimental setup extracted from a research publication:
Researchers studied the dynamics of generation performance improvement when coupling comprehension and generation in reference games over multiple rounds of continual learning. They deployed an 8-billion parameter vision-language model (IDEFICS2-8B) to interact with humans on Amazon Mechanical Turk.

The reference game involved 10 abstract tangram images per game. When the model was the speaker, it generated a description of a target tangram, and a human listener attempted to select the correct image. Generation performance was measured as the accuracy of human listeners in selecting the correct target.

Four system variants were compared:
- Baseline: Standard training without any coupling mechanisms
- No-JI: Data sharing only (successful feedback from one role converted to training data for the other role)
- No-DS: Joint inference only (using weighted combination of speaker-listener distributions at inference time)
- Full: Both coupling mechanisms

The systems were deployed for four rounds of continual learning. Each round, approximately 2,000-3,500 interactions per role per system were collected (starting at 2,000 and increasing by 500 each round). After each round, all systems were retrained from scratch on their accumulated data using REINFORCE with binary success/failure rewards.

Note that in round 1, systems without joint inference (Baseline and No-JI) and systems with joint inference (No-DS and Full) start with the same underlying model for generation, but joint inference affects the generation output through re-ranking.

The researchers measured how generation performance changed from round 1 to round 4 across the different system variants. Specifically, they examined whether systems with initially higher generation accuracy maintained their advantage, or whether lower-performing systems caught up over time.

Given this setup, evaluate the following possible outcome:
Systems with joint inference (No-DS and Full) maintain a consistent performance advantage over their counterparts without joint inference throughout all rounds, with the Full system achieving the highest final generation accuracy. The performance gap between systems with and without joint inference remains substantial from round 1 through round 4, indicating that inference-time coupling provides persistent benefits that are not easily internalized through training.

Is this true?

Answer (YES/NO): NO